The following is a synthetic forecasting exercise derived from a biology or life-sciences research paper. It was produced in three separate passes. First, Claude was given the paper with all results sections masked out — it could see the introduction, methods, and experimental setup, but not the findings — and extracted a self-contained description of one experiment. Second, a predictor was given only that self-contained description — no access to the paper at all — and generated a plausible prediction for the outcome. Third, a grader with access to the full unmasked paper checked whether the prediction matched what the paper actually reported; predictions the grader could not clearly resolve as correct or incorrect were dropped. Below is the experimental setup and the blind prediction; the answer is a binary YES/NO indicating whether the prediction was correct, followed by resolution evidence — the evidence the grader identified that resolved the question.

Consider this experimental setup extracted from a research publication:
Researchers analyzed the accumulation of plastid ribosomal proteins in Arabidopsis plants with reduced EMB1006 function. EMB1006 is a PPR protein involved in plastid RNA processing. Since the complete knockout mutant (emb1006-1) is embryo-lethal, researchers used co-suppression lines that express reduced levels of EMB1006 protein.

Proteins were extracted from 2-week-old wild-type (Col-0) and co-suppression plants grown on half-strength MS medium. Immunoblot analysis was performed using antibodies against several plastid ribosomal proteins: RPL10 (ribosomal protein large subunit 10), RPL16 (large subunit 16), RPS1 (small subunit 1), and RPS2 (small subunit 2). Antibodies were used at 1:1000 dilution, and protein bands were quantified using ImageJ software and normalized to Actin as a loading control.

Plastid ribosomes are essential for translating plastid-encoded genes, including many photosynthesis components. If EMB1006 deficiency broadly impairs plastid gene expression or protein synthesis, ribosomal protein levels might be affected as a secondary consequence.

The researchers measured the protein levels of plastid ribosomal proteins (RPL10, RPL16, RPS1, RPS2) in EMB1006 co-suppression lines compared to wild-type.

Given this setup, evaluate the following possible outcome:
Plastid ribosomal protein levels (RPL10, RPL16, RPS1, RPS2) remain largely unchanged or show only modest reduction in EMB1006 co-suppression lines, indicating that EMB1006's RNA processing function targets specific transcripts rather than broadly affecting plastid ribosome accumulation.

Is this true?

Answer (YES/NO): NO